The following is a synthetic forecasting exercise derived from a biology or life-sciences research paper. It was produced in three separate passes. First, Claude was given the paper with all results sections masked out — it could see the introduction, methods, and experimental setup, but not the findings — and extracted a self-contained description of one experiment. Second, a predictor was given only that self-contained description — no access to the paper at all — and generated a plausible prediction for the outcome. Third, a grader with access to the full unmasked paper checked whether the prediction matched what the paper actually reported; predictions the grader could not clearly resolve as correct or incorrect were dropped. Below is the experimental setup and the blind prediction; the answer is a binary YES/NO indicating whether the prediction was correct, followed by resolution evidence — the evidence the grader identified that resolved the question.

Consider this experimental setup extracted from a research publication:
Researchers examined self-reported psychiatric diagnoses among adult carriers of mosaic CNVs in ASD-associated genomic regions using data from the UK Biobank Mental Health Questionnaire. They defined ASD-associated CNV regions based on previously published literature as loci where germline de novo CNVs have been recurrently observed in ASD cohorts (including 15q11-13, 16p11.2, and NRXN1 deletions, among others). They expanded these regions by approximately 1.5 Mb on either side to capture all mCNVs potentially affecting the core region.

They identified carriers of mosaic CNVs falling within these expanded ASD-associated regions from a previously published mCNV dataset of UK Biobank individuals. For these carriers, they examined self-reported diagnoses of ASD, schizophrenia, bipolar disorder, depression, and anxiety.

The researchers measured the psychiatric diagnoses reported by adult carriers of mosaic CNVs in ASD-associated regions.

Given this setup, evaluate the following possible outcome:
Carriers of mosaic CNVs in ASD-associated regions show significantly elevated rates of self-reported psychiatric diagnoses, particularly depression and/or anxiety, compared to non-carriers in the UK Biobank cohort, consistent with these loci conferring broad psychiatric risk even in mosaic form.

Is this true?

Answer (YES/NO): NO